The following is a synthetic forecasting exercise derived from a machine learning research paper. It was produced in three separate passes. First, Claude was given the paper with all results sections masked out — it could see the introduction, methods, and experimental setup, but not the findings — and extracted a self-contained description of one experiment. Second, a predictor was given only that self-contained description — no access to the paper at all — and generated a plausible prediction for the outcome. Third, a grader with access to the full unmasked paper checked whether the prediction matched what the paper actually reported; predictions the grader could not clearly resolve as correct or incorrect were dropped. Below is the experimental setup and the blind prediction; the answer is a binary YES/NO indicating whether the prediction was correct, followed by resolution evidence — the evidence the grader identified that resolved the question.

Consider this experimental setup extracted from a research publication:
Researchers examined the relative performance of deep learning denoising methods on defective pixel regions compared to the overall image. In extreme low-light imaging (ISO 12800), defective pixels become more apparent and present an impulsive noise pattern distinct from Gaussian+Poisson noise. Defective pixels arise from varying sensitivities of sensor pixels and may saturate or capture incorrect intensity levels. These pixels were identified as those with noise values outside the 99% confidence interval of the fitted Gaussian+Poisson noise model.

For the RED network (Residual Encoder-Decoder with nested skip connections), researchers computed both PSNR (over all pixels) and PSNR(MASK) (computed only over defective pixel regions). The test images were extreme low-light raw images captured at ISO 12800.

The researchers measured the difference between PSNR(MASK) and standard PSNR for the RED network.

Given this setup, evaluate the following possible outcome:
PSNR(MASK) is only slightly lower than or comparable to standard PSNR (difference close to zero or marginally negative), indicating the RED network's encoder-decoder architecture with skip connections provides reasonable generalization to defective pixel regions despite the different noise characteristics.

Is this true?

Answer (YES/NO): NO